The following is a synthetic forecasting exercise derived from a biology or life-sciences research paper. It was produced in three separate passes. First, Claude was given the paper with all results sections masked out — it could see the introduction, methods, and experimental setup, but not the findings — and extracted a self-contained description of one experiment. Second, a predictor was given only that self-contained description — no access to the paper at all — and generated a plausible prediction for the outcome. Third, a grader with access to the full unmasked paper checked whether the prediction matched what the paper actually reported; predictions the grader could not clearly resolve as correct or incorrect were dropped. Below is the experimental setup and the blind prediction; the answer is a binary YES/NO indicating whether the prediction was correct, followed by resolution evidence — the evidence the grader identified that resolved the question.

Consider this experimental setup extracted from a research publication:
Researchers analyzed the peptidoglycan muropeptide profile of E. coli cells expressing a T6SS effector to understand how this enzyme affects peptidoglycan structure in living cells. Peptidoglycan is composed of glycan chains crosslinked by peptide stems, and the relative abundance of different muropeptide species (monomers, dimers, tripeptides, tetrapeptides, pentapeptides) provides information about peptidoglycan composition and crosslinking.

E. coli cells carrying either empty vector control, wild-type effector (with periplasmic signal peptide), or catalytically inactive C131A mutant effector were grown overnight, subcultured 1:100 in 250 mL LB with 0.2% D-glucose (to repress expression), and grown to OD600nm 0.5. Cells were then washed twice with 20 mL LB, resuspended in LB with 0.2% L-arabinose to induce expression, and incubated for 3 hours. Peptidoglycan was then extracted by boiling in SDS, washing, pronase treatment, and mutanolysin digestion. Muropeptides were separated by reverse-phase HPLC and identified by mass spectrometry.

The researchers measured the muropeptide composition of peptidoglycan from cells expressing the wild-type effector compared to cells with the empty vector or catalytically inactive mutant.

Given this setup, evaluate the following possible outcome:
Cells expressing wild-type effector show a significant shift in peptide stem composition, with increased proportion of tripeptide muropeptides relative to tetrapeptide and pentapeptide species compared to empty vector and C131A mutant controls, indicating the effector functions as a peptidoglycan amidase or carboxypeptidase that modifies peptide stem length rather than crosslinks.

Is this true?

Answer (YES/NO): YES